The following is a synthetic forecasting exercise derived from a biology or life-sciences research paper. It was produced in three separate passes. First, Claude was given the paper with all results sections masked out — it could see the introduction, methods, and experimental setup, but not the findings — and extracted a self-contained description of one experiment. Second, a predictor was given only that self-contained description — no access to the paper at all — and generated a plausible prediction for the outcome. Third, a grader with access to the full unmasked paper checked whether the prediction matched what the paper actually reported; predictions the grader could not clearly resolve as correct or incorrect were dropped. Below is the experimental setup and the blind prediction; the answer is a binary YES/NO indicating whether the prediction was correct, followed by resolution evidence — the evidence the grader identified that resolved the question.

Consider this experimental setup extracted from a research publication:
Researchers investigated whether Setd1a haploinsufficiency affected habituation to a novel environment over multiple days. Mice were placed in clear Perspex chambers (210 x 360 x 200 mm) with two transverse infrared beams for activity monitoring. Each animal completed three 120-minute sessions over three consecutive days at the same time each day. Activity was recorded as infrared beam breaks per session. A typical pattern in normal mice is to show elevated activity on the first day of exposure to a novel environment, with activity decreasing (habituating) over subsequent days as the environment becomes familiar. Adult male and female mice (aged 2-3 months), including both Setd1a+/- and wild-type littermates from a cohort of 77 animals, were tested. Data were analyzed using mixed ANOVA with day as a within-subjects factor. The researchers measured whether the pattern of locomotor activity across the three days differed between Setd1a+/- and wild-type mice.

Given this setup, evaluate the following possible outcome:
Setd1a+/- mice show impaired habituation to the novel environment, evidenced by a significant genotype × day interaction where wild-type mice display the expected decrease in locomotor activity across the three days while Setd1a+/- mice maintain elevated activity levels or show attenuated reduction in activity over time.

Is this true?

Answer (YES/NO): NO